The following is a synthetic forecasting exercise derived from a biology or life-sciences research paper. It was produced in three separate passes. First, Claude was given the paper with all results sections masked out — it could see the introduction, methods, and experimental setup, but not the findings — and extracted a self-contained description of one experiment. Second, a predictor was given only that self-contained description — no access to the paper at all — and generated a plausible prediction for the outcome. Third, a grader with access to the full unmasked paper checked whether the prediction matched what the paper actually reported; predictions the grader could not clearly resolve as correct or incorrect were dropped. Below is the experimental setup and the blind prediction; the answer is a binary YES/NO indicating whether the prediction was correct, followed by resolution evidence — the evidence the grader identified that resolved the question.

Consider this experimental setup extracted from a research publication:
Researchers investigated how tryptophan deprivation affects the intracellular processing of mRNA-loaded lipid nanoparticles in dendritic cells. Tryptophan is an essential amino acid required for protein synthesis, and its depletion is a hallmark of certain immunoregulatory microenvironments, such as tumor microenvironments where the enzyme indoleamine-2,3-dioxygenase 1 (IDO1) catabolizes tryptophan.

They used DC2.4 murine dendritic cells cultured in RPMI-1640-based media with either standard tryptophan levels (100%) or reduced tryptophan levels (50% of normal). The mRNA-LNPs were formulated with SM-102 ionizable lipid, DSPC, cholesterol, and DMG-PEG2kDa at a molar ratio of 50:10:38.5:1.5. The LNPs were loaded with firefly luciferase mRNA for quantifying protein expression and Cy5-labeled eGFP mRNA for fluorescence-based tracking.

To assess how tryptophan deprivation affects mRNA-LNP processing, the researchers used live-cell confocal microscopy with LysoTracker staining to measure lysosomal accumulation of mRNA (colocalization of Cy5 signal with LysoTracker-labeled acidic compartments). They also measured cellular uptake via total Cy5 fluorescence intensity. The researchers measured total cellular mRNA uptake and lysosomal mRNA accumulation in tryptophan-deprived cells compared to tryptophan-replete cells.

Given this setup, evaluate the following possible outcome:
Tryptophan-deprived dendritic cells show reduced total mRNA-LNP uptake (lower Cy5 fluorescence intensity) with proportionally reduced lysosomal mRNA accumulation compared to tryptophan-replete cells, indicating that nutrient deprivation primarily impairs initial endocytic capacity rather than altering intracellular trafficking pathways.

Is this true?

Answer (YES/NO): NO